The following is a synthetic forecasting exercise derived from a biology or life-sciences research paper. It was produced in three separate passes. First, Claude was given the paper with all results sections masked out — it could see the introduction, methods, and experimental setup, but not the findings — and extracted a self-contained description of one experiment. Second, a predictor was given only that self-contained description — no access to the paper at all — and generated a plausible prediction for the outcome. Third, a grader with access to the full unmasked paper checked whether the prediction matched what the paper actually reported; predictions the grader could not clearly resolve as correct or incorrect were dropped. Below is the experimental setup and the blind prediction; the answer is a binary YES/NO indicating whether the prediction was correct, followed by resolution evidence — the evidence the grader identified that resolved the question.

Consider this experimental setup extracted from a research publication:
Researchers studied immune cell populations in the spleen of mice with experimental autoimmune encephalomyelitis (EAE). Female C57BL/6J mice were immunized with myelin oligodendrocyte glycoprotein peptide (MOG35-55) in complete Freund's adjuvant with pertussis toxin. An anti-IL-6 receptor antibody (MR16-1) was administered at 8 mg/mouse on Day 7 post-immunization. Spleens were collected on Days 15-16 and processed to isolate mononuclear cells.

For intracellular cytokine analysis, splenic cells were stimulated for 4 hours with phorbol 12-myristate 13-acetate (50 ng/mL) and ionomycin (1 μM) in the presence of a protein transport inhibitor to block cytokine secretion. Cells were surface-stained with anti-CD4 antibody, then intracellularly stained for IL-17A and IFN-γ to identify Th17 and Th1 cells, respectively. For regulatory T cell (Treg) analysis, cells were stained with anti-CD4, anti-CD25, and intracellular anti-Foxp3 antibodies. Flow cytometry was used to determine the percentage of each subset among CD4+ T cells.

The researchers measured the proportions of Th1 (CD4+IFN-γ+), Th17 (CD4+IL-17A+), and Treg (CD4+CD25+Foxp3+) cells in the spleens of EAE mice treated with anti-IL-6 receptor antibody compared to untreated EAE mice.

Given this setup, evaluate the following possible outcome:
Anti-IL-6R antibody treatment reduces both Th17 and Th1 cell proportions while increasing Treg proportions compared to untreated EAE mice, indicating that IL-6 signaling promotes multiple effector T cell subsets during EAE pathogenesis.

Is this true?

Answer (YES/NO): NO